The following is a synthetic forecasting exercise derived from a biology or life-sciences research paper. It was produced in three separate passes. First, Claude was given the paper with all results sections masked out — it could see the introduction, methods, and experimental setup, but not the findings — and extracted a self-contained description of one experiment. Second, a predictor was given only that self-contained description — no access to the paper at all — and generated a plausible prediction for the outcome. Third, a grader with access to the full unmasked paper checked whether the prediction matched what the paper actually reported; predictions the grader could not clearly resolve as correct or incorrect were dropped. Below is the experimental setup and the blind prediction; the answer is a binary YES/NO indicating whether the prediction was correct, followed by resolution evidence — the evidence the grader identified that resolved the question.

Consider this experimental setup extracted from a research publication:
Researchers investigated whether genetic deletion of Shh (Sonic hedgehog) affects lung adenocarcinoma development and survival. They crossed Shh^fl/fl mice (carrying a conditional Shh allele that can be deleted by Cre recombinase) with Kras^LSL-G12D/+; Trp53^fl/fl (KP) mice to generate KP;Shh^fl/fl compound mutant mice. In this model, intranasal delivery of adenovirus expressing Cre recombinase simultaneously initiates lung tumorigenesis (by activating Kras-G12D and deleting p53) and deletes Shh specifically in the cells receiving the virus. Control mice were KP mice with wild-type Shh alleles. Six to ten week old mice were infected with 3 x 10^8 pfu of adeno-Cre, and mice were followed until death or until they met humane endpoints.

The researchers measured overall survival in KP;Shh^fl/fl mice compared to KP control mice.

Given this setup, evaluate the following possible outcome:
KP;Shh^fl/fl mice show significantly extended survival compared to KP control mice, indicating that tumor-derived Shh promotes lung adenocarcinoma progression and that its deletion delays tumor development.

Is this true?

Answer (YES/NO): NO